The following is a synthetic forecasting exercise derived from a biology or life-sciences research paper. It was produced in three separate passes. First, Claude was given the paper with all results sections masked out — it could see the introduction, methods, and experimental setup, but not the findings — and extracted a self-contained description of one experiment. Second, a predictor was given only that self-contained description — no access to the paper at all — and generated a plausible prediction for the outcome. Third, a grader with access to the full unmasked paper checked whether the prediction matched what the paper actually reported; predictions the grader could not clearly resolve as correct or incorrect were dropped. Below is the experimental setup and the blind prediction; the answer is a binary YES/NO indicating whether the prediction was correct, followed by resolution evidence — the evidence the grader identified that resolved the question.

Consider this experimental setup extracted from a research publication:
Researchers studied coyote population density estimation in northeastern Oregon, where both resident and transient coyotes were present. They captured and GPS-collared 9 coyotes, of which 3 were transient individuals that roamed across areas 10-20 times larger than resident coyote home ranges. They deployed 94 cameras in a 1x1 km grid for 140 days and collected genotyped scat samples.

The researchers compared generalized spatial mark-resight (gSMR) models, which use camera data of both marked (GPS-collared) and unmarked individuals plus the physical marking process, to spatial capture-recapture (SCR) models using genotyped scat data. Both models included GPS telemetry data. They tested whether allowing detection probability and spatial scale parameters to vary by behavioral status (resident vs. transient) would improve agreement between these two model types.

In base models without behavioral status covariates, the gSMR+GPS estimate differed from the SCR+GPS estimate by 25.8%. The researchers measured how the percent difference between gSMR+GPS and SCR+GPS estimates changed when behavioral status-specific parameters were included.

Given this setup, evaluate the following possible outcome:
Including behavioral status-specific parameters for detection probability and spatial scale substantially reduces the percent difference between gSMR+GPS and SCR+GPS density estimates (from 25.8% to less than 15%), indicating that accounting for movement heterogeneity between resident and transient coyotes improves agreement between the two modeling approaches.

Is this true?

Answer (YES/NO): YES